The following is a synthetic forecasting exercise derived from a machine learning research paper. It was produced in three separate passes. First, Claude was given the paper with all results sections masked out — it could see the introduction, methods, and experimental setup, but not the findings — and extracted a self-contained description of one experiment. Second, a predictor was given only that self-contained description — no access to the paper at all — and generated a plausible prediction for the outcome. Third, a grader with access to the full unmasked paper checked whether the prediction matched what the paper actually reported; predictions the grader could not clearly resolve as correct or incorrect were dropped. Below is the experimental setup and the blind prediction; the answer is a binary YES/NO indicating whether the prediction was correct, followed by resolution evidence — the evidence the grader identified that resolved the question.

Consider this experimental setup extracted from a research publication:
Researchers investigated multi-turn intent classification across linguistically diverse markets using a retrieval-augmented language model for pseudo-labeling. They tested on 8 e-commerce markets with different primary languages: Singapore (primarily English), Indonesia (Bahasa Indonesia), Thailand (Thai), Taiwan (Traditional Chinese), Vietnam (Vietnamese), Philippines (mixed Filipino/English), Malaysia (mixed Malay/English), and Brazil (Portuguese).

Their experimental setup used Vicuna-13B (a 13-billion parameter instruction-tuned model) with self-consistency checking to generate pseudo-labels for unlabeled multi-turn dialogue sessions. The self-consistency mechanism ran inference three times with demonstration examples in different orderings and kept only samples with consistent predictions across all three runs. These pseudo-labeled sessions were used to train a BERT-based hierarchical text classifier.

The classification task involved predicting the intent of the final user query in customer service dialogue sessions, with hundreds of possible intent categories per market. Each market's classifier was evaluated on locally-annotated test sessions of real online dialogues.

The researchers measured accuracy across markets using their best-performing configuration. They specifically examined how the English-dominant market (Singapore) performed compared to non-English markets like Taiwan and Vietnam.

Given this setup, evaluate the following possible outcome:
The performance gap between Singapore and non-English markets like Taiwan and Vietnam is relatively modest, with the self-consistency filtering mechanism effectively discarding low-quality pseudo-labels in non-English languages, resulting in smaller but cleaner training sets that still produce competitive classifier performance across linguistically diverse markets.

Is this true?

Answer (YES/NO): NO